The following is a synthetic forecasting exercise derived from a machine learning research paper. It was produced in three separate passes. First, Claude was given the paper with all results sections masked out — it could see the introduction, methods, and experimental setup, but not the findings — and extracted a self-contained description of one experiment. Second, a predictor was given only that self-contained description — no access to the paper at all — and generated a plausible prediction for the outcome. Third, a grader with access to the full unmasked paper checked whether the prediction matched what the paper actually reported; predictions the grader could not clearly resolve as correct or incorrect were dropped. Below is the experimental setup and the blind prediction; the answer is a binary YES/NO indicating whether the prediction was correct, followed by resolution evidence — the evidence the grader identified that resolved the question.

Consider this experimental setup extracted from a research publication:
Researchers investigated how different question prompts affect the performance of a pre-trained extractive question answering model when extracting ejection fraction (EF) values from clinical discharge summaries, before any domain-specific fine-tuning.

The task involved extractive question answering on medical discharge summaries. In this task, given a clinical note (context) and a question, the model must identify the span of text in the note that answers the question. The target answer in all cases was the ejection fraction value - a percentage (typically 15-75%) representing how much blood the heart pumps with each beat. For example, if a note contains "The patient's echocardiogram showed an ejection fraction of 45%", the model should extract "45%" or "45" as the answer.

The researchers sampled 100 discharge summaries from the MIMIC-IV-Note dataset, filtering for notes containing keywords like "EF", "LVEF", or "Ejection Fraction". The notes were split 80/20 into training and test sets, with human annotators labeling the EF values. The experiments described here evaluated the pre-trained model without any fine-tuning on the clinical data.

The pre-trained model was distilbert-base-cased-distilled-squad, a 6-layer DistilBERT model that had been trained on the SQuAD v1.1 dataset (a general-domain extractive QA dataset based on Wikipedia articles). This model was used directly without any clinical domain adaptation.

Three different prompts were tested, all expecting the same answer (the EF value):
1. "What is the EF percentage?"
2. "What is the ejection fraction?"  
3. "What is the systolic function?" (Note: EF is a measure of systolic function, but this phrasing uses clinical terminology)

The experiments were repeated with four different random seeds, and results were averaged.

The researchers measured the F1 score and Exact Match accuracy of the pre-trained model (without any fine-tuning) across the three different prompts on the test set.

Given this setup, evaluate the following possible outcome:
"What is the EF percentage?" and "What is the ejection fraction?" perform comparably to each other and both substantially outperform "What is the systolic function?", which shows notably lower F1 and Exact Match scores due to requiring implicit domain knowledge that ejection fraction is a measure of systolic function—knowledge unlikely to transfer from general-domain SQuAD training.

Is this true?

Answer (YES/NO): NO